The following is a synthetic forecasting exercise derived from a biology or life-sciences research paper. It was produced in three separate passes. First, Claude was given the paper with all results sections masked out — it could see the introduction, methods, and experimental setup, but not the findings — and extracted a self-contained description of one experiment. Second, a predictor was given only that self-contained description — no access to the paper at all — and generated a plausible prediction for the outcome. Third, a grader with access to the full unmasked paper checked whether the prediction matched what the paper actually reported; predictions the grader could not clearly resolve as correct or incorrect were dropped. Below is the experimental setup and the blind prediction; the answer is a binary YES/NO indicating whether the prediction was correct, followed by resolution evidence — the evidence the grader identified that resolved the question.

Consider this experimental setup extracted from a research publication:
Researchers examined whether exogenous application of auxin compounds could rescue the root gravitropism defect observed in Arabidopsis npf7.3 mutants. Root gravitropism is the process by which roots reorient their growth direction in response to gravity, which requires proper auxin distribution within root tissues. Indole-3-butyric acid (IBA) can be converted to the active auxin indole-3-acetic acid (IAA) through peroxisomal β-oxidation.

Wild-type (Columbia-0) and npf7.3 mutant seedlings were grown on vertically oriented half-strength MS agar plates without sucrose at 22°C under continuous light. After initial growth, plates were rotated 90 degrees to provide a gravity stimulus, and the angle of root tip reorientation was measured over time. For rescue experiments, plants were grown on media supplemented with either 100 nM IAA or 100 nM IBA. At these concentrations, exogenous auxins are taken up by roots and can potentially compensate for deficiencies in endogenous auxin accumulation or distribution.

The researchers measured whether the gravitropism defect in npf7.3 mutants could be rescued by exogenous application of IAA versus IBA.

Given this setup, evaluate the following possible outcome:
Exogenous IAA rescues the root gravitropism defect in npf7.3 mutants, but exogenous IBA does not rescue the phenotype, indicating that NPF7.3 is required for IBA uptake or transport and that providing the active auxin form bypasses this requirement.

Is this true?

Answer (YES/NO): YES